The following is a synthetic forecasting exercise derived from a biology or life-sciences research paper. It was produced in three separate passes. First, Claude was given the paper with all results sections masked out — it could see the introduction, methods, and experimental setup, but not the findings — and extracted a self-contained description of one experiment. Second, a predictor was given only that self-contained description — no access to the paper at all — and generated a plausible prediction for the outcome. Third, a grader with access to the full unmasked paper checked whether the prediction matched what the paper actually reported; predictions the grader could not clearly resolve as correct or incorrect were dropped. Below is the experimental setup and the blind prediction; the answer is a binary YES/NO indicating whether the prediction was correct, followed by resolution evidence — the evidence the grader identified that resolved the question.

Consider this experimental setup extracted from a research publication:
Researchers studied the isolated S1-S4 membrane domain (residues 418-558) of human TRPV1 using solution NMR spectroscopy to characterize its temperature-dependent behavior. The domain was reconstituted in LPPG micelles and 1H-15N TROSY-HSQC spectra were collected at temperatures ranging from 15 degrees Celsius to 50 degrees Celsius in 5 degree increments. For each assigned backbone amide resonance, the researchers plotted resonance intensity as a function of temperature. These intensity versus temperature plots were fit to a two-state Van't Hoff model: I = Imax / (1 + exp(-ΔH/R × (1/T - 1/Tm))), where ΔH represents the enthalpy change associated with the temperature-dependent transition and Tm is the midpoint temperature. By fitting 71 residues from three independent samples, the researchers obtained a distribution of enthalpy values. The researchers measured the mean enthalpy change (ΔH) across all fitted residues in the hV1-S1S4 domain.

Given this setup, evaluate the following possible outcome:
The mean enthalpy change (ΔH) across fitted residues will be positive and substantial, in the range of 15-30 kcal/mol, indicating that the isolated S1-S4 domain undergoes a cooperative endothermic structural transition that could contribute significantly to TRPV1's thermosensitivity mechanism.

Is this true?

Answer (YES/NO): YES